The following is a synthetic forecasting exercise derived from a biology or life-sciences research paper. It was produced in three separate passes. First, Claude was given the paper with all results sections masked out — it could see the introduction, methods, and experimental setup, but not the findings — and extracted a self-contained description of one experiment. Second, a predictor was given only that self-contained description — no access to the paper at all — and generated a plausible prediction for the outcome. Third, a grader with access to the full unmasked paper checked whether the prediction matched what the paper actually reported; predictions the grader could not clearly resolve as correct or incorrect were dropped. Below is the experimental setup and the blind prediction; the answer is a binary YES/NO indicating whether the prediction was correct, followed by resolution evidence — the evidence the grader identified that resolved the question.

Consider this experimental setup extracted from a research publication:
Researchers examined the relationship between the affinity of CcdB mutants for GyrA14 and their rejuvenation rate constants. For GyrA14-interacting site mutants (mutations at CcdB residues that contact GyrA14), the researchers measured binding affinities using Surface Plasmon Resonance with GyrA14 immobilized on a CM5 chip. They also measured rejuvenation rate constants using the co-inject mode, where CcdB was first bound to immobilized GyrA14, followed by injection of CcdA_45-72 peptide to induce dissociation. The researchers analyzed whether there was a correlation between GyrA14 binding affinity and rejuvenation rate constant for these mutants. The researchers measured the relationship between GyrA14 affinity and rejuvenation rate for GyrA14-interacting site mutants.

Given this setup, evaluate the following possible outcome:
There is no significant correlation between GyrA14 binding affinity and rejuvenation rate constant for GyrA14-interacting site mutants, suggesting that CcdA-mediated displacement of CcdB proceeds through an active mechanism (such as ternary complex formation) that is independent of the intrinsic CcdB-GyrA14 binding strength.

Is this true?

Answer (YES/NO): NO